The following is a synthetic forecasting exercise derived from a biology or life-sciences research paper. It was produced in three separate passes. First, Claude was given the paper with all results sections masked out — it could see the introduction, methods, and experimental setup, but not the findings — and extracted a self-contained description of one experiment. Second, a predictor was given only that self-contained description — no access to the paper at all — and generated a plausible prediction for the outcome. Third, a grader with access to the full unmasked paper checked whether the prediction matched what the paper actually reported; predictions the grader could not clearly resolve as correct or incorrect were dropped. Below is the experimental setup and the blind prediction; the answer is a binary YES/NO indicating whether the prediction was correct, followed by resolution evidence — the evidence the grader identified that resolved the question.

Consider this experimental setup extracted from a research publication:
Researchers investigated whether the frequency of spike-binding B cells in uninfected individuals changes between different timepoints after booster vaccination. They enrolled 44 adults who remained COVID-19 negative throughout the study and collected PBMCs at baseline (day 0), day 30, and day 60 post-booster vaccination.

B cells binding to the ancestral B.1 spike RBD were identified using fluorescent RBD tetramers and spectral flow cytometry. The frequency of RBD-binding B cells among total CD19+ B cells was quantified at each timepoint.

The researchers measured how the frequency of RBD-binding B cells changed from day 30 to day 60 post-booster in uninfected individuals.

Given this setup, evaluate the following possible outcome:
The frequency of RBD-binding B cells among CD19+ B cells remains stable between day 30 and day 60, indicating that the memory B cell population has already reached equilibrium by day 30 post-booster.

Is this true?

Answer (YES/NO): NO